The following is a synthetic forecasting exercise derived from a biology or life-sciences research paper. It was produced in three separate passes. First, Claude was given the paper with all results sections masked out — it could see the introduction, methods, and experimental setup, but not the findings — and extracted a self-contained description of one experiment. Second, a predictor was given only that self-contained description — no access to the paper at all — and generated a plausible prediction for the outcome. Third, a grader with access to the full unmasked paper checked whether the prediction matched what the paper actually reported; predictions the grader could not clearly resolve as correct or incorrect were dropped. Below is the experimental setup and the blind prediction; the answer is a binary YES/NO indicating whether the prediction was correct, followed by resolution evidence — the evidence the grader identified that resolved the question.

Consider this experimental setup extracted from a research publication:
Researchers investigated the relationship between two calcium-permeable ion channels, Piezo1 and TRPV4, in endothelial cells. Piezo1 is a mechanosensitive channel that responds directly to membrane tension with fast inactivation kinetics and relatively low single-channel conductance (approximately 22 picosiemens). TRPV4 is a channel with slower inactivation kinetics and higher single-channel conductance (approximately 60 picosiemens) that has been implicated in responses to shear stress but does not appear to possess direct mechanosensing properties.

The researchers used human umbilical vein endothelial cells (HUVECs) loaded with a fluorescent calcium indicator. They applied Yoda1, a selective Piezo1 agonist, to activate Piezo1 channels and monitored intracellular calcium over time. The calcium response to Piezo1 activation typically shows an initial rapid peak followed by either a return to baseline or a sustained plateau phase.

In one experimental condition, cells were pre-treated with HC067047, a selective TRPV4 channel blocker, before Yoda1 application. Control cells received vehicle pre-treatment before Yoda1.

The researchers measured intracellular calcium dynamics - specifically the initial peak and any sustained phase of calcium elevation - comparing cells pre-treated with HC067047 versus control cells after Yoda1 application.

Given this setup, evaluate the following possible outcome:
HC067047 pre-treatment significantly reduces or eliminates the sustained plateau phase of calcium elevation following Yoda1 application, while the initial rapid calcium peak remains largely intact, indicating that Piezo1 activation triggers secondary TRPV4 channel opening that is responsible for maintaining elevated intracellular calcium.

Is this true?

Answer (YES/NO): YES